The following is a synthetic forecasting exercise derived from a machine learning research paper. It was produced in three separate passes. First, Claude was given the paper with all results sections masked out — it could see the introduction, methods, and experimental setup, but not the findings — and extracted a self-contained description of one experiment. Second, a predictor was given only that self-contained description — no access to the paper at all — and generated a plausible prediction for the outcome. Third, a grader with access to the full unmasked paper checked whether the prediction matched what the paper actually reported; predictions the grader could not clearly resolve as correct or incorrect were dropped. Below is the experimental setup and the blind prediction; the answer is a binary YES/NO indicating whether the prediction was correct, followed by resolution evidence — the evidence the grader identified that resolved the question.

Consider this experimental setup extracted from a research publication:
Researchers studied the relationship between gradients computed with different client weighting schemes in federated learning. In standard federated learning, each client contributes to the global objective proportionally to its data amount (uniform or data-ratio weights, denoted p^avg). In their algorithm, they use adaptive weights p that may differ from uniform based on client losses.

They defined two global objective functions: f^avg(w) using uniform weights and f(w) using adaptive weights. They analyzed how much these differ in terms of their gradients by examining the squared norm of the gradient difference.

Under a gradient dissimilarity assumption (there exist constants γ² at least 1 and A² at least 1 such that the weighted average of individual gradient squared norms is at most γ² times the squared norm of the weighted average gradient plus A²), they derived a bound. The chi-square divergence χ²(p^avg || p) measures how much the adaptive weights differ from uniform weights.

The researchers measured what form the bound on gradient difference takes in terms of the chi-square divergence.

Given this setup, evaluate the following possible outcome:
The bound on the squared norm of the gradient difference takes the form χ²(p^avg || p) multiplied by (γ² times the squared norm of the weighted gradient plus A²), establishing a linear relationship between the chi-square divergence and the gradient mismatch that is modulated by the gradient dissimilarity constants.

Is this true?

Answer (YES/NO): NO